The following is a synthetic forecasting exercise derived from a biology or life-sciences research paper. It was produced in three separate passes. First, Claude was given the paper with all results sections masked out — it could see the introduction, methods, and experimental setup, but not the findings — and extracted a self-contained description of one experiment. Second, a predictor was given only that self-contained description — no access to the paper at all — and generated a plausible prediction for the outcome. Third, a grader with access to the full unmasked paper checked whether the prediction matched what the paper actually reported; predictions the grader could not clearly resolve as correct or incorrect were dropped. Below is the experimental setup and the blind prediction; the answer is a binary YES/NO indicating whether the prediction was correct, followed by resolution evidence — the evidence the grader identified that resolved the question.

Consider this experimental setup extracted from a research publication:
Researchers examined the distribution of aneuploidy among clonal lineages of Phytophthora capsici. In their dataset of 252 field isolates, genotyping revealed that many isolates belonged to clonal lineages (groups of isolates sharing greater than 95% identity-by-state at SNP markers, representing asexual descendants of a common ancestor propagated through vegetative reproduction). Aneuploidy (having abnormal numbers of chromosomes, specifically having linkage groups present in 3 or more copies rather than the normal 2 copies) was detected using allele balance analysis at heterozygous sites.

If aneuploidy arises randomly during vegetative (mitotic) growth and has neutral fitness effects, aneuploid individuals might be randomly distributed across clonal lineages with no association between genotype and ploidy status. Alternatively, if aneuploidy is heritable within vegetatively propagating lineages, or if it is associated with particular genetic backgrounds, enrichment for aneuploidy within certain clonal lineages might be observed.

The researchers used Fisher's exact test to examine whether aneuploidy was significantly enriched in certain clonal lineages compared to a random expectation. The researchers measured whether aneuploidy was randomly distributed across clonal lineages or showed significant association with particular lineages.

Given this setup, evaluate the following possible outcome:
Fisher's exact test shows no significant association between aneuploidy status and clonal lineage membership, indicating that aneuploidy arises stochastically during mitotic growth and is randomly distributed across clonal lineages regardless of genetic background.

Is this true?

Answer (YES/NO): YES